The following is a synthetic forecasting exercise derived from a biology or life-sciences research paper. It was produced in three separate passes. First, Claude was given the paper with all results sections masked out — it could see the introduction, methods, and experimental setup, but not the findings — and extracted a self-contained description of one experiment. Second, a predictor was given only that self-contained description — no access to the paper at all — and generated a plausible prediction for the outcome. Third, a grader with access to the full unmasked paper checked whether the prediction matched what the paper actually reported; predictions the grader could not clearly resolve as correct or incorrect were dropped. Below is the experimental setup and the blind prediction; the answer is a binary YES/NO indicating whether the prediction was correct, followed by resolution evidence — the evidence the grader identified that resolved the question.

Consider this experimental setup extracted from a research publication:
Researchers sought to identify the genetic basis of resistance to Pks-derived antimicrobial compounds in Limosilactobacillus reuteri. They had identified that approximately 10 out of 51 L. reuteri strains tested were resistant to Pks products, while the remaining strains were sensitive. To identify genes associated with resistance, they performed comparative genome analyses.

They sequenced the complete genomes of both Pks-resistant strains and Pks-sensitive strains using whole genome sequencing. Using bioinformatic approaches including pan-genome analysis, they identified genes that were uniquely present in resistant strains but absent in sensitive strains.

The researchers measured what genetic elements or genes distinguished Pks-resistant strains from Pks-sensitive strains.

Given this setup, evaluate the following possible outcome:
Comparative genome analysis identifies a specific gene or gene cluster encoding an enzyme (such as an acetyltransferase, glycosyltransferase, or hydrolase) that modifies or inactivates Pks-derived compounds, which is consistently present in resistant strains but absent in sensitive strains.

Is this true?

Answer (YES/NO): NO